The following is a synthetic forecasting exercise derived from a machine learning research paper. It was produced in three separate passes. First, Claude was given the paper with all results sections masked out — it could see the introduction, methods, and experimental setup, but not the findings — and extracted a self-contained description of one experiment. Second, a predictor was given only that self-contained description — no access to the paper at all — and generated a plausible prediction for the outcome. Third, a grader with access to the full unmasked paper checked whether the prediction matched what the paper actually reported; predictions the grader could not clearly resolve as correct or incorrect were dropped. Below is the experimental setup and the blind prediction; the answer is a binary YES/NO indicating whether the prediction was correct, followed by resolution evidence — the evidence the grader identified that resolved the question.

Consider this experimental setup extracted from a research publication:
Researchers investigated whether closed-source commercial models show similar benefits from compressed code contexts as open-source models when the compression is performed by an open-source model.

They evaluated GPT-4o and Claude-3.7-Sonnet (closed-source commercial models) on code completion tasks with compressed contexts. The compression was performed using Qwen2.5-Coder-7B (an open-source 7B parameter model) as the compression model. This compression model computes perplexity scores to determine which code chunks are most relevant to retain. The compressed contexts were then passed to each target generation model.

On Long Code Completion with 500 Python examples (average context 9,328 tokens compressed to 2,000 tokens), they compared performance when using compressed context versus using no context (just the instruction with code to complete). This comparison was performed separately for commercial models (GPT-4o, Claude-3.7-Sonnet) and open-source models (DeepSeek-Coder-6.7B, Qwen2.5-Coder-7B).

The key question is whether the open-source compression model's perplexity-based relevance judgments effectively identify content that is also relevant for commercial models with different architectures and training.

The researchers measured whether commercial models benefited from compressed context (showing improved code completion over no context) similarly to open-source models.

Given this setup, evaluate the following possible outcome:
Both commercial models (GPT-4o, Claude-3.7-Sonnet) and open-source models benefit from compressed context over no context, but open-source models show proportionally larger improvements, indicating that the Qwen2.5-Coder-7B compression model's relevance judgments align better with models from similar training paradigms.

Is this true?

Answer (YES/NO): NO